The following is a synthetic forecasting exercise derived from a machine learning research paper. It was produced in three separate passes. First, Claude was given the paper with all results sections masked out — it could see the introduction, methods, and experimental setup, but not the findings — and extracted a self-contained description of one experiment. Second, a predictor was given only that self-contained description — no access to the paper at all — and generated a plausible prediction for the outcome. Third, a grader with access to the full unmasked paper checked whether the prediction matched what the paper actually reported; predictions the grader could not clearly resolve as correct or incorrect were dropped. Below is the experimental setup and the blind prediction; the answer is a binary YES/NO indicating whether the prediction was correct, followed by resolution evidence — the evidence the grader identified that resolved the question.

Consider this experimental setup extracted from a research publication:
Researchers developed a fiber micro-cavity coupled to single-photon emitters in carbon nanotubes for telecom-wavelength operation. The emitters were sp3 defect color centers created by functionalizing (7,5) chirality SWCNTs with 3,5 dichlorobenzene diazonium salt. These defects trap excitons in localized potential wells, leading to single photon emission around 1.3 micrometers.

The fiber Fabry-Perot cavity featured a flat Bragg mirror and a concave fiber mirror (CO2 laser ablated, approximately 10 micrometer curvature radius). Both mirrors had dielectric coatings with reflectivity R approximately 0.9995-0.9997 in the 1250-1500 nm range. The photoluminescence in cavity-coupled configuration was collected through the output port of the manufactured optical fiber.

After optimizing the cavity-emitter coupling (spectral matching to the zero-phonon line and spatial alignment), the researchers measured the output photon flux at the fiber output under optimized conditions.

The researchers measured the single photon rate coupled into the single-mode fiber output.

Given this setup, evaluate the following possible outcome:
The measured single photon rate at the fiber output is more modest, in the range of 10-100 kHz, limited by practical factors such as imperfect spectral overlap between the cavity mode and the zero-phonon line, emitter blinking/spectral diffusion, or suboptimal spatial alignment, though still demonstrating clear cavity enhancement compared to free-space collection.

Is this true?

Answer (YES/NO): NO